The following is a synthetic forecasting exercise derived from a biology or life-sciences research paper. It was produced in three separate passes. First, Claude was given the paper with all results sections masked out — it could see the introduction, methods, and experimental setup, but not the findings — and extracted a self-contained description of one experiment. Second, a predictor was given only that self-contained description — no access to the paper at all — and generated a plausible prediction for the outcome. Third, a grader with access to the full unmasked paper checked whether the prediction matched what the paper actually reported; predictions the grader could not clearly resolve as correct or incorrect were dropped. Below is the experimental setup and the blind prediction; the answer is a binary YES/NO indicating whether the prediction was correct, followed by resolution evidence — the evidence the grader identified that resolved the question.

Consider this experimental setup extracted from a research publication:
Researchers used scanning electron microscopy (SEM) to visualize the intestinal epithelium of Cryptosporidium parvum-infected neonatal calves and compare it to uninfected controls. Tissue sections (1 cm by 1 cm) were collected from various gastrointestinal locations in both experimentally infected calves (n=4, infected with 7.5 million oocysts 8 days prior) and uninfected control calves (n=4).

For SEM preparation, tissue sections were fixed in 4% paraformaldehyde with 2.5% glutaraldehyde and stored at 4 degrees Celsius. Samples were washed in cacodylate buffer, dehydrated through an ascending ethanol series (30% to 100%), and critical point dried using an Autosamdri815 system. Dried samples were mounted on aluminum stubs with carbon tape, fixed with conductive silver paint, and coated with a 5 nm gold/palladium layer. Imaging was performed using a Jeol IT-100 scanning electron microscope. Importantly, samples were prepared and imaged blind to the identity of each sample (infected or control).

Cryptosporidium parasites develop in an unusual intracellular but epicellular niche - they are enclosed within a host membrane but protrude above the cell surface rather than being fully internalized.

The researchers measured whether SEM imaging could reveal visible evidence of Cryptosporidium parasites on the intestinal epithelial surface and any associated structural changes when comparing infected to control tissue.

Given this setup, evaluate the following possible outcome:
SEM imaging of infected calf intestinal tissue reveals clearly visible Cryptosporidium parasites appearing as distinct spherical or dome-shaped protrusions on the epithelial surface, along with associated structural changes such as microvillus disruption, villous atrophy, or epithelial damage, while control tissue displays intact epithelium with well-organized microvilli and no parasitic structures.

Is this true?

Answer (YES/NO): NO